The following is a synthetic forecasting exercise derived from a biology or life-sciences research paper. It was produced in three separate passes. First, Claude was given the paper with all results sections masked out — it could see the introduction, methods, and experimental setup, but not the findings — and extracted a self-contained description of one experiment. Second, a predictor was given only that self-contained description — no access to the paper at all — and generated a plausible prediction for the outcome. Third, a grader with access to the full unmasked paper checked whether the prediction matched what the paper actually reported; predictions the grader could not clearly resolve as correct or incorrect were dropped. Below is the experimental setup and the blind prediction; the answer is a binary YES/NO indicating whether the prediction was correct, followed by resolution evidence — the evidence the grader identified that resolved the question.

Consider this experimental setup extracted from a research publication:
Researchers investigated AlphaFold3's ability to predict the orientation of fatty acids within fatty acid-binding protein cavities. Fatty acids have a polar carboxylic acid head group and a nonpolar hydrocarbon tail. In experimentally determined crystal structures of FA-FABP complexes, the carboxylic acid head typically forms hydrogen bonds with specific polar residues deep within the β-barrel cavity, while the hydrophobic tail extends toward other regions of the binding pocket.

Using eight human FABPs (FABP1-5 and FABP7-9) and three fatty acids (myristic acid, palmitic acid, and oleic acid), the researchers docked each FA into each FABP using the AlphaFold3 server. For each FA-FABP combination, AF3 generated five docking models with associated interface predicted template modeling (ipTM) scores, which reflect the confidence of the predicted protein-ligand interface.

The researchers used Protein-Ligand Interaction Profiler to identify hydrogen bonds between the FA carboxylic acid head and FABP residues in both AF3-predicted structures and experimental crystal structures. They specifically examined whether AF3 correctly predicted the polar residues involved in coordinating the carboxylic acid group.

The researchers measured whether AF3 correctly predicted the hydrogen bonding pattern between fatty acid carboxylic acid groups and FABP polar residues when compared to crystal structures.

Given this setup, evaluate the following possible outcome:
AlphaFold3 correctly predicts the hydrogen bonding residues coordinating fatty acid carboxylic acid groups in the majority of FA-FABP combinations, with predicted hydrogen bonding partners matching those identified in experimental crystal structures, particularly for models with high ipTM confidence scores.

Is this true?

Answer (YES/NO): NO